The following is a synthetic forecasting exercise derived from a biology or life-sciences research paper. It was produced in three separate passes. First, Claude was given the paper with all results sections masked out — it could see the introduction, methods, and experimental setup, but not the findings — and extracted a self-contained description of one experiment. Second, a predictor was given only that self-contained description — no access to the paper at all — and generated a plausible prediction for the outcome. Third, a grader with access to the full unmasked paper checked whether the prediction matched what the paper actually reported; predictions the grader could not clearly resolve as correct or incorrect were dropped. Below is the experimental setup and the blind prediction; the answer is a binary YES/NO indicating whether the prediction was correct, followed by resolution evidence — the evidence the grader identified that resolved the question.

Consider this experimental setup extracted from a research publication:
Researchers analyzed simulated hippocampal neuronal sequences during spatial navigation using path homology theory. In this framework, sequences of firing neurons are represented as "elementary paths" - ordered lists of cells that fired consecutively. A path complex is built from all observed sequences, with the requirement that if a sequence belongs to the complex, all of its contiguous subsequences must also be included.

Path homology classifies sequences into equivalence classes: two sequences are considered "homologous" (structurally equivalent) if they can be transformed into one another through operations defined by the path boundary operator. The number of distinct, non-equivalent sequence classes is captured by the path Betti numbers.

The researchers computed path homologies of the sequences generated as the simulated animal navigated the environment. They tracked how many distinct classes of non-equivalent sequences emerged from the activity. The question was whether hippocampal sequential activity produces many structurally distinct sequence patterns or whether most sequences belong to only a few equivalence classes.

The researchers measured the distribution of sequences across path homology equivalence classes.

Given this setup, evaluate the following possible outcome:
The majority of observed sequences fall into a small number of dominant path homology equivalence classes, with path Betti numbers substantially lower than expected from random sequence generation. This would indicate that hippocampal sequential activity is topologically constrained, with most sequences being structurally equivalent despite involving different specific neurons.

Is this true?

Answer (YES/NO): YES